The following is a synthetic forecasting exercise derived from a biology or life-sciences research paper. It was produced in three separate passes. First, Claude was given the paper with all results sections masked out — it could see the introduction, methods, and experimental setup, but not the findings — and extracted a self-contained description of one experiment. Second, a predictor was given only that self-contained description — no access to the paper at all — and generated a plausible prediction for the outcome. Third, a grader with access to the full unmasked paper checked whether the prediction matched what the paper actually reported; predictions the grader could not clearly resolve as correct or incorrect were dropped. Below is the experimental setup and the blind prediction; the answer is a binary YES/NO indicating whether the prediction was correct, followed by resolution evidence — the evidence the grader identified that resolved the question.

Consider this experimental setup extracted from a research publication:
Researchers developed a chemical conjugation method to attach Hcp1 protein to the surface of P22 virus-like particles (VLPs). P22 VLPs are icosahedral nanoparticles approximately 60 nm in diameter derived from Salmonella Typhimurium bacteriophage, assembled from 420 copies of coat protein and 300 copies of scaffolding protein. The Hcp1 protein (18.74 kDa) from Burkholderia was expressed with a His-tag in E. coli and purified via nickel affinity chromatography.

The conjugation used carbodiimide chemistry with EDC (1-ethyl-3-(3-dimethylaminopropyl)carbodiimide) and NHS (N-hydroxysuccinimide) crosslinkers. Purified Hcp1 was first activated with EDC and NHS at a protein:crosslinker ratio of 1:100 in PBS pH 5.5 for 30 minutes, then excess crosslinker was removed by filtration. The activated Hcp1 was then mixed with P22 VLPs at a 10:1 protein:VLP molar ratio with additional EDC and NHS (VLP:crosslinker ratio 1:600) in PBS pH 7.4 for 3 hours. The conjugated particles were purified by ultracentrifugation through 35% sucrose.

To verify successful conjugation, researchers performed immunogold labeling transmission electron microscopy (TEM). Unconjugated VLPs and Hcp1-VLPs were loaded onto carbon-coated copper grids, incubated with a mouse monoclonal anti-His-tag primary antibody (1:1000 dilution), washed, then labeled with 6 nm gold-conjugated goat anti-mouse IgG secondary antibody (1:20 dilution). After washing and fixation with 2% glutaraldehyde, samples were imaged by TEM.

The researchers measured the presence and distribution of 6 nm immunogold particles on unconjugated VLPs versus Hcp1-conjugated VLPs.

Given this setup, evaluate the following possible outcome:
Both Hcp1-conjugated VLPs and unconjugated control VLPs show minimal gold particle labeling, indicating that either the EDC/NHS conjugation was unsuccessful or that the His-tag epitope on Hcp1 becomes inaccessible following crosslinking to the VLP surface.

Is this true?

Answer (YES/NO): NO